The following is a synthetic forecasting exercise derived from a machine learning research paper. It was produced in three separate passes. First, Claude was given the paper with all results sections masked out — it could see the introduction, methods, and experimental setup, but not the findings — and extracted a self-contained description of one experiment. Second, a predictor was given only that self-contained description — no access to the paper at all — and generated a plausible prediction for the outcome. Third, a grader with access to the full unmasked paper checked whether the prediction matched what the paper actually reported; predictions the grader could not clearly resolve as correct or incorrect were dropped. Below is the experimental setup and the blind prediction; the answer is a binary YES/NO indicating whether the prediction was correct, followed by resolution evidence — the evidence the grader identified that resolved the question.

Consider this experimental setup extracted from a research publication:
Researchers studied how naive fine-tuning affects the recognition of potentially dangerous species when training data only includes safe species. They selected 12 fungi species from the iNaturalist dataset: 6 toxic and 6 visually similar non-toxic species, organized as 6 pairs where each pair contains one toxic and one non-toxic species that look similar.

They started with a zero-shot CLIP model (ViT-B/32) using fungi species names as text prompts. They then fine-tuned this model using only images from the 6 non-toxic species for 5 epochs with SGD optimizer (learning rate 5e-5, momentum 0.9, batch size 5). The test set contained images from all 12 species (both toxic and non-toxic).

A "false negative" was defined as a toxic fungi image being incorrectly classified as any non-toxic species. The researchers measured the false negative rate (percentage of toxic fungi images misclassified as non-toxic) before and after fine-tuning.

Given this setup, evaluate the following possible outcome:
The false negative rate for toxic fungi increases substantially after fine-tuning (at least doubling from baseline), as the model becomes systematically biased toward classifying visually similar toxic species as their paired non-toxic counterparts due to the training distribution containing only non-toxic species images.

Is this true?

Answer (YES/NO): YES